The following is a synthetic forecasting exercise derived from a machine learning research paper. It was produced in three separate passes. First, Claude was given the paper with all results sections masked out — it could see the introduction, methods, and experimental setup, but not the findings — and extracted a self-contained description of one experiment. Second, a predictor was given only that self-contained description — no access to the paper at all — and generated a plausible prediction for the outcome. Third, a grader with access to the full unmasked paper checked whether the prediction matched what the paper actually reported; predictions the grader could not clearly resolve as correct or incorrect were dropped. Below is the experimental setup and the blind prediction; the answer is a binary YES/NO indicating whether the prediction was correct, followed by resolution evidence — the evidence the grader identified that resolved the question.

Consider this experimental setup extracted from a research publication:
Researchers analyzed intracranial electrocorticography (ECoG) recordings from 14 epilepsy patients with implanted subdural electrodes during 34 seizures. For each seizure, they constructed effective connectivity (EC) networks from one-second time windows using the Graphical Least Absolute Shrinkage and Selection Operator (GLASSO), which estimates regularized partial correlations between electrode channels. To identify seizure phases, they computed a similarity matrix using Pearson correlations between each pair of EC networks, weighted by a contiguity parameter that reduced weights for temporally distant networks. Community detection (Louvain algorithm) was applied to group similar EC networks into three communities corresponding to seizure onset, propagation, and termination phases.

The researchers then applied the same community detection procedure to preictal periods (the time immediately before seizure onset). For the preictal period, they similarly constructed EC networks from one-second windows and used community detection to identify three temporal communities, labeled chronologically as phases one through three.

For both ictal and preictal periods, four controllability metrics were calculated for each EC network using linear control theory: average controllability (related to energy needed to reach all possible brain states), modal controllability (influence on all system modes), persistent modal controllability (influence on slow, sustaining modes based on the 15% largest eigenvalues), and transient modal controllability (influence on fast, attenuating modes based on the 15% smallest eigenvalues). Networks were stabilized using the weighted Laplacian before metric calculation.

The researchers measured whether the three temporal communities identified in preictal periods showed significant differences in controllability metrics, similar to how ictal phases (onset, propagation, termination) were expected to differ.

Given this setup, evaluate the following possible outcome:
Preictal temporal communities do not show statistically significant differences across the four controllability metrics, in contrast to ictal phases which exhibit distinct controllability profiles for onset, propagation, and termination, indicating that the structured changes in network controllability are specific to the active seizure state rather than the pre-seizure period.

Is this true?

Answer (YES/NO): YES